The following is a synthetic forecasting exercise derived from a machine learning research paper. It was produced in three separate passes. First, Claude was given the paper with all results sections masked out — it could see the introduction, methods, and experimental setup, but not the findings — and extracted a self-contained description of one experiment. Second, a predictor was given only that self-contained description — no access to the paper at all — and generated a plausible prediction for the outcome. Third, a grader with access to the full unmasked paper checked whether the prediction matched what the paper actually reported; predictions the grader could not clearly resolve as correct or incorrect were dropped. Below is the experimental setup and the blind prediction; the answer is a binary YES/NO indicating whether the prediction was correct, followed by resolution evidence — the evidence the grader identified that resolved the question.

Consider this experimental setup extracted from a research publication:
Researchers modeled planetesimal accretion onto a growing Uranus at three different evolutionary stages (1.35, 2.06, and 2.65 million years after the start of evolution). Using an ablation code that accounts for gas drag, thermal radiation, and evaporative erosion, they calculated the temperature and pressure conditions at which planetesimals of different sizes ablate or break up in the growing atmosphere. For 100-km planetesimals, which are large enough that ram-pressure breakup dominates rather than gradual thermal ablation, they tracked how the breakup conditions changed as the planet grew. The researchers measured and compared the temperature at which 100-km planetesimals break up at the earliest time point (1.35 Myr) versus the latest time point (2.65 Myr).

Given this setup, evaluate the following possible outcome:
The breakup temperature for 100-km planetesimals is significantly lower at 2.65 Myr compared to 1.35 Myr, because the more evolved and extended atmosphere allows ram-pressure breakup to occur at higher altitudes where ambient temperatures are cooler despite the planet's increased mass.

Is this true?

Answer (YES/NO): YES